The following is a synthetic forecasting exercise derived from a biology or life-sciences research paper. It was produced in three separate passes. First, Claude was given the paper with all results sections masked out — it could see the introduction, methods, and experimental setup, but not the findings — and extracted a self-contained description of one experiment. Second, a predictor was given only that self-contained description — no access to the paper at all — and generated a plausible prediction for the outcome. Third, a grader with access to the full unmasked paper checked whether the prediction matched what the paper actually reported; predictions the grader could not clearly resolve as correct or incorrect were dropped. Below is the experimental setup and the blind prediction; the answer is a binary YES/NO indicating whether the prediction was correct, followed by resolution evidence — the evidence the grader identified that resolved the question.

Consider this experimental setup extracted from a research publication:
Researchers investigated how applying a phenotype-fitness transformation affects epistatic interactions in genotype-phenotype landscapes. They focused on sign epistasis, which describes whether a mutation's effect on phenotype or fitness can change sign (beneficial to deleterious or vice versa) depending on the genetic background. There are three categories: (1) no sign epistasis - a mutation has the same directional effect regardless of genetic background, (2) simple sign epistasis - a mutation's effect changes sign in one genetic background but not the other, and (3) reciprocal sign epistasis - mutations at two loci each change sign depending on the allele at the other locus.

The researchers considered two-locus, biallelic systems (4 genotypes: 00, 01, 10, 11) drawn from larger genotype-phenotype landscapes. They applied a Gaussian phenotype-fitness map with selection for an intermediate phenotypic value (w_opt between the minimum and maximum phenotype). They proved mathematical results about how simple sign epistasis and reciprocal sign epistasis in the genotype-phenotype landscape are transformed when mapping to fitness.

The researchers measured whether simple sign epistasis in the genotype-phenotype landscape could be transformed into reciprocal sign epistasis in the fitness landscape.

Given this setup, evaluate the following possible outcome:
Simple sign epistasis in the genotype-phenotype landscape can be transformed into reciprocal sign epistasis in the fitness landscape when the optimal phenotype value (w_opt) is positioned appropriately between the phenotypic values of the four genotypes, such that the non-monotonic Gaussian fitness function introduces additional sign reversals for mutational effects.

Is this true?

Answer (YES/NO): NO